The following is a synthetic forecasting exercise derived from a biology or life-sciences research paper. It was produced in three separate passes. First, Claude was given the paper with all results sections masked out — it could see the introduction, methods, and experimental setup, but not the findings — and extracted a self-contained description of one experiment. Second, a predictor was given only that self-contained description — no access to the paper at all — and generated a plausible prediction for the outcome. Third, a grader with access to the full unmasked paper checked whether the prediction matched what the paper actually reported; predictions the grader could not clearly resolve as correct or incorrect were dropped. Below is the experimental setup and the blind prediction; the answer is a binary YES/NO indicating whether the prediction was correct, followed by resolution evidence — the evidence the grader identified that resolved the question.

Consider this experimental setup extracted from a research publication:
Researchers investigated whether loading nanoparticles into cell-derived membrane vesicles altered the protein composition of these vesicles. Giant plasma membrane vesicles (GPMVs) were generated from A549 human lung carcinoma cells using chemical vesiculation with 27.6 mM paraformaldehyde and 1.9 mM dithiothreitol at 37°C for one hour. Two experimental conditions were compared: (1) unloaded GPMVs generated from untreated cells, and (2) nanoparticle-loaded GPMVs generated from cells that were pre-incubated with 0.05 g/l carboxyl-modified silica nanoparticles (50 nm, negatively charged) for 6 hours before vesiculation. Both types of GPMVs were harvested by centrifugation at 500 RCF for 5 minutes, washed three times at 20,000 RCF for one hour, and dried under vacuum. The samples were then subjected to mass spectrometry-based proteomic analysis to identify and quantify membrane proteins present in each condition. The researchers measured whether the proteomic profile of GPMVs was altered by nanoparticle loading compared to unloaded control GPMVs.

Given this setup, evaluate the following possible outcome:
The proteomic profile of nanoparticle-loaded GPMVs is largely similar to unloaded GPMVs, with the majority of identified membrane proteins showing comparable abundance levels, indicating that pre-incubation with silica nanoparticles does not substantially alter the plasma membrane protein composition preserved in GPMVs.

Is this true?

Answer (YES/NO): YES